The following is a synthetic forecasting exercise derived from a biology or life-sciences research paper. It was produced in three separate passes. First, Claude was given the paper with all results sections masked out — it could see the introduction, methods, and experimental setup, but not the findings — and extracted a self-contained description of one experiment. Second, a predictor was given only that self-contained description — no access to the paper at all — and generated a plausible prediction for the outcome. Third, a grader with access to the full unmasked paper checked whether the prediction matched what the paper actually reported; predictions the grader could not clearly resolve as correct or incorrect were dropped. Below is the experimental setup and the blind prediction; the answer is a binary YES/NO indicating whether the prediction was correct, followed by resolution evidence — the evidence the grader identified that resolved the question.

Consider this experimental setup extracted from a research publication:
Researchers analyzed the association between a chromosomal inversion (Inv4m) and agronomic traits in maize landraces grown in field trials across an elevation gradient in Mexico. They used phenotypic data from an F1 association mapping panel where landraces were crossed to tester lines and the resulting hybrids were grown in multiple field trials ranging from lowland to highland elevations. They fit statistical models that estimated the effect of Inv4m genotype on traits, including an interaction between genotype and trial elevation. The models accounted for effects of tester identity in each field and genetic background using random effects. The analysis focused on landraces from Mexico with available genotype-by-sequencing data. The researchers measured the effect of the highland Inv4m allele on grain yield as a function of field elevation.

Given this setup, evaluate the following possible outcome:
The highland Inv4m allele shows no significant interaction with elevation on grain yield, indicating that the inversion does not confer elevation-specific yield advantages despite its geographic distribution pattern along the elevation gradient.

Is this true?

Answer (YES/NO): NO